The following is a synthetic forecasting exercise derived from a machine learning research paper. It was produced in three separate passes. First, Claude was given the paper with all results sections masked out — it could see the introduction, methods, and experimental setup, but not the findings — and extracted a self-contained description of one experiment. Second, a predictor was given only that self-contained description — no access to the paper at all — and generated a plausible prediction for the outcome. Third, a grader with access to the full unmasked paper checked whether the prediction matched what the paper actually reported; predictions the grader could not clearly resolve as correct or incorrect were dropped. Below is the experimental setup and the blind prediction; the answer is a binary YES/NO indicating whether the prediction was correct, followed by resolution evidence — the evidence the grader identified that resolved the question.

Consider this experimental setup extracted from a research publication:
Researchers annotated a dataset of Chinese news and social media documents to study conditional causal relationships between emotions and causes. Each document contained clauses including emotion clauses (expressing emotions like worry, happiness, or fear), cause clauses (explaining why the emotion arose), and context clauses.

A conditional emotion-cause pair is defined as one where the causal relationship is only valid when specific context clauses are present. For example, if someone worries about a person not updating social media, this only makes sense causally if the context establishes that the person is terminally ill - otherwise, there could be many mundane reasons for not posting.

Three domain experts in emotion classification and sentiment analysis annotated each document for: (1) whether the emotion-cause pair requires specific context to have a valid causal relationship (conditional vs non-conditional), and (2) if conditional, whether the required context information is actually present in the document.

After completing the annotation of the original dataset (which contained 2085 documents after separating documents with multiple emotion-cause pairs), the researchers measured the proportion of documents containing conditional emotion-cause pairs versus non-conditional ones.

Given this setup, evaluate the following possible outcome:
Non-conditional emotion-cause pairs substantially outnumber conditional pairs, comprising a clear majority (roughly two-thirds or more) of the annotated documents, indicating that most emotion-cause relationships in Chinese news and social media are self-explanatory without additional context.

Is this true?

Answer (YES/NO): NO